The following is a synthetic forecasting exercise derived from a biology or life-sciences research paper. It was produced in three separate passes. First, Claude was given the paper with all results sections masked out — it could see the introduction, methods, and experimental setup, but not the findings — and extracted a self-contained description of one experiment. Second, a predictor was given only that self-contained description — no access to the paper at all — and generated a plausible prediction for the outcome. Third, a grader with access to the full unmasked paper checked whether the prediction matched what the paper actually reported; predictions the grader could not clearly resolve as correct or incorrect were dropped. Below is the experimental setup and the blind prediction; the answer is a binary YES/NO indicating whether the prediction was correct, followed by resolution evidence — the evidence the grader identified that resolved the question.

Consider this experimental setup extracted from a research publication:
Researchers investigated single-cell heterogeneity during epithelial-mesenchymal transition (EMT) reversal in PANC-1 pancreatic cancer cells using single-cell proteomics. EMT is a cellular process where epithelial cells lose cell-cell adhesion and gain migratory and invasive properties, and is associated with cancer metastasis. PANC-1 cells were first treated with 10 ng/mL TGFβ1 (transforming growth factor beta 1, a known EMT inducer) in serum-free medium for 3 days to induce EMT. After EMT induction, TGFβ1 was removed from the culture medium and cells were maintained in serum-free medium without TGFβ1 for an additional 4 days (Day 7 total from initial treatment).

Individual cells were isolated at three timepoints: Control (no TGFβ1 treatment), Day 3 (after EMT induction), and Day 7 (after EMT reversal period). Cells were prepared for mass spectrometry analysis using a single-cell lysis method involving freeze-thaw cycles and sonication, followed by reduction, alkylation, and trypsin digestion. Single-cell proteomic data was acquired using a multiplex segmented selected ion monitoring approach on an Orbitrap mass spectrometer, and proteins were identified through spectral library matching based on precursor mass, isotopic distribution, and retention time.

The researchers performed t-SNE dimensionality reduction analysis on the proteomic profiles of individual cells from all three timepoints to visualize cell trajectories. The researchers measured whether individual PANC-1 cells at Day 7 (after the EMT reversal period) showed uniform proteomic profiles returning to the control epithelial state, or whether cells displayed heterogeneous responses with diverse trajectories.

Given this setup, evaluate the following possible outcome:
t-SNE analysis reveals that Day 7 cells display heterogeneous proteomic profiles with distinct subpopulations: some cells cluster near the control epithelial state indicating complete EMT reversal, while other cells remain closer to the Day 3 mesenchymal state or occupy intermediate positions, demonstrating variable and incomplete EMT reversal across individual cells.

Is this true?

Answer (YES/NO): YES